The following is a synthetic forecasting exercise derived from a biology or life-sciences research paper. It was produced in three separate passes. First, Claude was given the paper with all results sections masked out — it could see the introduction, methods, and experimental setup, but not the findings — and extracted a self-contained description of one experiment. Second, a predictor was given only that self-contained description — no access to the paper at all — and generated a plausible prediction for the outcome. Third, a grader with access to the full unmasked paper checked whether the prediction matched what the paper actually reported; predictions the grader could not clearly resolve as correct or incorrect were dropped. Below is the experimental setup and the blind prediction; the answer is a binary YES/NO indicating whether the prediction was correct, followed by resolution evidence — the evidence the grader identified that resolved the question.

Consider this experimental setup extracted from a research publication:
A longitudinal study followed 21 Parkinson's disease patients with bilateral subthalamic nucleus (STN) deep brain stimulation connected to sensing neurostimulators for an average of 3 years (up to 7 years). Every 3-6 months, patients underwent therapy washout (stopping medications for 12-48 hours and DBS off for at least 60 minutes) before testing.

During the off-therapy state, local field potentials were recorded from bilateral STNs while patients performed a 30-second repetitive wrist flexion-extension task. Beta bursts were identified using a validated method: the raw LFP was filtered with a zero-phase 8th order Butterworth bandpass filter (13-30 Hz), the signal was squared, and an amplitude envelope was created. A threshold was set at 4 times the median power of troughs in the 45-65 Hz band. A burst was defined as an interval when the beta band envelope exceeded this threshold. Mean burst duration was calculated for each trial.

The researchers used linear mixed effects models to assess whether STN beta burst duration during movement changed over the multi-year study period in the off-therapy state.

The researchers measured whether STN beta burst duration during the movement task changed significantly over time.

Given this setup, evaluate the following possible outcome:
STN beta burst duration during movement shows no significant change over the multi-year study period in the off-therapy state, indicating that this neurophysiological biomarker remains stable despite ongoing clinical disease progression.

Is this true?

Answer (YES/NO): YES